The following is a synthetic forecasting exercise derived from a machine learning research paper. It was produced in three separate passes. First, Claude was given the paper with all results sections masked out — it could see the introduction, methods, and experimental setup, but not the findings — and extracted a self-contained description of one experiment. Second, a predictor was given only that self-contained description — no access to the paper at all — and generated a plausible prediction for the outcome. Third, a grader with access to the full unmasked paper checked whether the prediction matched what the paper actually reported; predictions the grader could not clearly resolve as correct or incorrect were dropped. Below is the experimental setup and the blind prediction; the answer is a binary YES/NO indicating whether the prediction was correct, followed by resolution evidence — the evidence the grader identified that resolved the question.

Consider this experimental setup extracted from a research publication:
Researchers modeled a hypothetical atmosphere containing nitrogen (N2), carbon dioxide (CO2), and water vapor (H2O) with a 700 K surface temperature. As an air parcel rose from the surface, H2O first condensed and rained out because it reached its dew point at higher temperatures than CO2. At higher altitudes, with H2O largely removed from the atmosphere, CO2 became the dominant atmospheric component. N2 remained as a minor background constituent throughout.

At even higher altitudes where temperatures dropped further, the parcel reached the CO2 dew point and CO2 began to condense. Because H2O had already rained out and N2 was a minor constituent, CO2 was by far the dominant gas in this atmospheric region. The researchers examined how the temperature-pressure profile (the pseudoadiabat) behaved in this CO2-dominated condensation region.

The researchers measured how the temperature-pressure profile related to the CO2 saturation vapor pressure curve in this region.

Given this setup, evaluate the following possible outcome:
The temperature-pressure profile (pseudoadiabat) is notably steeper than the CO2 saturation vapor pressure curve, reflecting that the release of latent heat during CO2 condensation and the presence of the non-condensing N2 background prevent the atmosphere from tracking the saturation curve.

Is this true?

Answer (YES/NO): NO